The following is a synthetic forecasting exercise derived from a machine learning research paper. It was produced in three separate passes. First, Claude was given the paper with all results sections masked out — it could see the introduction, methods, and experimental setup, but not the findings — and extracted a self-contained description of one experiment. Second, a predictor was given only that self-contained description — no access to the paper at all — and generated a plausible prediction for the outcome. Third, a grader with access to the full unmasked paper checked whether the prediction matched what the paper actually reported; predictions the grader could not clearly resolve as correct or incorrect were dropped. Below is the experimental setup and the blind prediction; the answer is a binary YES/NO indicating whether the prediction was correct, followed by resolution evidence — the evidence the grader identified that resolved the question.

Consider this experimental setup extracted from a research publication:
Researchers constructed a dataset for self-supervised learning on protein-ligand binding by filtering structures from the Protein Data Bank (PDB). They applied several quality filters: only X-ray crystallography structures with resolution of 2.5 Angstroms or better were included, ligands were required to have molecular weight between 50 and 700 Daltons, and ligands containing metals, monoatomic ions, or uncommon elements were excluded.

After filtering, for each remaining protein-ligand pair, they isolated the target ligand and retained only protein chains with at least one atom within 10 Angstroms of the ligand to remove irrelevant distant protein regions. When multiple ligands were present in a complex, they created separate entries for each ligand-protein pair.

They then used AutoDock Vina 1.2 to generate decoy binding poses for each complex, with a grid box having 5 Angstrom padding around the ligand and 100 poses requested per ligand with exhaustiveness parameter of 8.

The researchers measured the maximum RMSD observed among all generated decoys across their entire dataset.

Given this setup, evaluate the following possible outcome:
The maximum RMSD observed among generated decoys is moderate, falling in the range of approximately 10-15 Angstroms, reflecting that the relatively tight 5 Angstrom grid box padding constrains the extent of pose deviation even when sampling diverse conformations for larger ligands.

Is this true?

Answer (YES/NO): NO